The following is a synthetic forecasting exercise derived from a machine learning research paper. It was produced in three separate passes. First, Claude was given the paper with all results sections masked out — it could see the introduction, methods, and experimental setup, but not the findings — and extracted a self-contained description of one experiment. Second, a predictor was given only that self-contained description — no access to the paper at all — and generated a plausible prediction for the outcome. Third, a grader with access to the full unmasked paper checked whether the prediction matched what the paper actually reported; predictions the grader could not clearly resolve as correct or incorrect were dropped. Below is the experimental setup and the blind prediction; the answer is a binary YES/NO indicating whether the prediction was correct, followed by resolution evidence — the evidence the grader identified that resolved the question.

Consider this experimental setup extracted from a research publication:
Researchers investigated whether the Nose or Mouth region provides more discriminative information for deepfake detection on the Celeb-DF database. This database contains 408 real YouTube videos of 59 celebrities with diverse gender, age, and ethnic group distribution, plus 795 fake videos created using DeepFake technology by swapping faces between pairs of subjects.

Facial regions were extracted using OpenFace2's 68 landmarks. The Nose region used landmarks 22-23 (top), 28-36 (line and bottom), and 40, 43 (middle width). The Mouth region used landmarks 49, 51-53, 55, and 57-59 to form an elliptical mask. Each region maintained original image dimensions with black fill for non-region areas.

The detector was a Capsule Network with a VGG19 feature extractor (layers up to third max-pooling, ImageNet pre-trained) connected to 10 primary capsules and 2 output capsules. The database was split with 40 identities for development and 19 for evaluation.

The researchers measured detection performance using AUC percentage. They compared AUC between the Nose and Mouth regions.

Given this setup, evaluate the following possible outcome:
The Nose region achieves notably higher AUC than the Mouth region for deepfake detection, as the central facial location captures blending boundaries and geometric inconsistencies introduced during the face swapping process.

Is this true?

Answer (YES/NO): NO